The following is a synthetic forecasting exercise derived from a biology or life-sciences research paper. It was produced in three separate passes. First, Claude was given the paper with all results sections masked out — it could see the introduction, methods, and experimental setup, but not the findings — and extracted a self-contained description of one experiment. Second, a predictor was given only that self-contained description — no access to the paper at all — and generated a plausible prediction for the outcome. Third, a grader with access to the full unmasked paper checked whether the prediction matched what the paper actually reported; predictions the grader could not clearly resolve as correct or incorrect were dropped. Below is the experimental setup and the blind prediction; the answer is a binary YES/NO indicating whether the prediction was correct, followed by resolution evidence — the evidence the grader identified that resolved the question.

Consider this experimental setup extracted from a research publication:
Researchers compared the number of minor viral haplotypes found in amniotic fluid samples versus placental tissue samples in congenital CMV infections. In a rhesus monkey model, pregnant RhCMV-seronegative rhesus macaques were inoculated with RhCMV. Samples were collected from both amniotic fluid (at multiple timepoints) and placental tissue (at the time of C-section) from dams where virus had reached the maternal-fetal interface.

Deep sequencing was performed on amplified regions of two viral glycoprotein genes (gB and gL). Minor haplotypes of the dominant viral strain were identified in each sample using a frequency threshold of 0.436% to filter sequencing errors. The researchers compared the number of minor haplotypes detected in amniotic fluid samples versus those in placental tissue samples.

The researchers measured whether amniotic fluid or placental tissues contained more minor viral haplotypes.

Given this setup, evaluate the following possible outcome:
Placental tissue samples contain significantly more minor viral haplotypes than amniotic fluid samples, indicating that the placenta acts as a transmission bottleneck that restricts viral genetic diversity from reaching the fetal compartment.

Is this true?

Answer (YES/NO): NO